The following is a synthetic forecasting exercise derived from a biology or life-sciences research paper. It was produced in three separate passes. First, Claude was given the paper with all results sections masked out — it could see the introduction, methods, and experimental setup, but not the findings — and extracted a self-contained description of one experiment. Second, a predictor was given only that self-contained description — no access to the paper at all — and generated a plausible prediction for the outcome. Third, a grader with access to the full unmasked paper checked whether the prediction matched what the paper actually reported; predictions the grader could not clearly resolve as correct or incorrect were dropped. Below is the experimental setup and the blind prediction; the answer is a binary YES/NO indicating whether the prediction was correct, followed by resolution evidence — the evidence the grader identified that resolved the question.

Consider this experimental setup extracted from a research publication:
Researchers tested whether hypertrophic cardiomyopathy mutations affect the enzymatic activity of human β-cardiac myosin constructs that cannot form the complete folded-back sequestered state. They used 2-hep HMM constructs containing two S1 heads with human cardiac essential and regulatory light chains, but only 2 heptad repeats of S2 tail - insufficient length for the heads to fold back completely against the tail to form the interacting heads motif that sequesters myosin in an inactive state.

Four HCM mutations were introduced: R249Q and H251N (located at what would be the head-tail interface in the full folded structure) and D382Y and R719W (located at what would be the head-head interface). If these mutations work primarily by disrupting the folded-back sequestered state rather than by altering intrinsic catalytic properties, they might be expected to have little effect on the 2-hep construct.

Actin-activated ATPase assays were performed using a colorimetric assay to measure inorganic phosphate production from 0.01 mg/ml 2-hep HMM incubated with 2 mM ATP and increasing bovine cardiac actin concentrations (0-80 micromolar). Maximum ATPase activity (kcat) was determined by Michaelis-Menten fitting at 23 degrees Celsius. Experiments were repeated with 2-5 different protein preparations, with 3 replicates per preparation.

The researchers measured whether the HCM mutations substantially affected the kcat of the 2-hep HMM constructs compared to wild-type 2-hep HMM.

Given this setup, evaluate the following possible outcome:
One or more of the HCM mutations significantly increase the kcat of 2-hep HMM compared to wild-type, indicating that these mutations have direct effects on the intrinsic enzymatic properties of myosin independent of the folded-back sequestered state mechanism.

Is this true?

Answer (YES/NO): NO